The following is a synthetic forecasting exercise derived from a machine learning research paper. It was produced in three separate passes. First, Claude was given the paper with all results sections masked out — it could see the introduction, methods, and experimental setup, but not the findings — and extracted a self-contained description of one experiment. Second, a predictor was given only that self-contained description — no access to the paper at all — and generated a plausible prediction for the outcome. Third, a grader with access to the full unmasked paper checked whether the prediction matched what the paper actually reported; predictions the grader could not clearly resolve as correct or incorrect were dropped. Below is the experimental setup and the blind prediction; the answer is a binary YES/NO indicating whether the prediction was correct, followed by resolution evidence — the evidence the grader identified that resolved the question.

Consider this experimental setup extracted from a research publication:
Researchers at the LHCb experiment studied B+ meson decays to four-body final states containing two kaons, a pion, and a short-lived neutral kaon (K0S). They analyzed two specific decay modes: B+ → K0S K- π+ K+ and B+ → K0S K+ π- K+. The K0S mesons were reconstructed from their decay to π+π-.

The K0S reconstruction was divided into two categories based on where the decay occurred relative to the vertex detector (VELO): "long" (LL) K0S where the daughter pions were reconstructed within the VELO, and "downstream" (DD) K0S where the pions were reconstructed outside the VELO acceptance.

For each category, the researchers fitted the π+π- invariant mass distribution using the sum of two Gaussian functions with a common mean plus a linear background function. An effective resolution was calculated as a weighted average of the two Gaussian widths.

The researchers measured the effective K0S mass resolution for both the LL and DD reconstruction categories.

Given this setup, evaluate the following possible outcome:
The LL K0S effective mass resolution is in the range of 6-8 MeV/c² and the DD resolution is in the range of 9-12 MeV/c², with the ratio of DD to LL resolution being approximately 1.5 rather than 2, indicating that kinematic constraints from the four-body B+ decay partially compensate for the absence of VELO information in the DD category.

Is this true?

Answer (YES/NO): NO